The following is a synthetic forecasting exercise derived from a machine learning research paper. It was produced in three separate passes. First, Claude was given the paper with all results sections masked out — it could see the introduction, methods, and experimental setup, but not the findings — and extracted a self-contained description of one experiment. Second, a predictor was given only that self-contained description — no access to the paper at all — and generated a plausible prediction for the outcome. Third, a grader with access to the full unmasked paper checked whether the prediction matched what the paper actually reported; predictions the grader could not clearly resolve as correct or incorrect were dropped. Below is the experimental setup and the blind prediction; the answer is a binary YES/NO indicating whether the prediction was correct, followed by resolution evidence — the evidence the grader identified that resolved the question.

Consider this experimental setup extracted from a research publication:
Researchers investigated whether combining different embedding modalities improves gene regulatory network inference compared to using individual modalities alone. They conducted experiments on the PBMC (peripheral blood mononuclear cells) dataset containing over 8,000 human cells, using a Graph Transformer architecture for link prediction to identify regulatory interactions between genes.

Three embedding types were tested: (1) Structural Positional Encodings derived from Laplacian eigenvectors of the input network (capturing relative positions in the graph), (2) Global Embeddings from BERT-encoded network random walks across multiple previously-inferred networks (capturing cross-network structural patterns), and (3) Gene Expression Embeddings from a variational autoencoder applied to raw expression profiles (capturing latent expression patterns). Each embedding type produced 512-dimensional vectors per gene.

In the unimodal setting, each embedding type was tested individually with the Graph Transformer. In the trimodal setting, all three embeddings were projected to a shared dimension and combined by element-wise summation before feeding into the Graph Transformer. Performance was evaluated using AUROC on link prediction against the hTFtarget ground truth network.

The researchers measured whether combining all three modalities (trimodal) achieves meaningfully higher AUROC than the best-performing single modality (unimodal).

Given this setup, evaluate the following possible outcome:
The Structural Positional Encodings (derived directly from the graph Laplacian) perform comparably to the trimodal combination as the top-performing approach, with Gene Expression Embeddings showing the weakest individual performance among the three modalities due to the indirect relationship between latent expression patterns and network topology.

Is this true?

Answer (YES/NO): NO